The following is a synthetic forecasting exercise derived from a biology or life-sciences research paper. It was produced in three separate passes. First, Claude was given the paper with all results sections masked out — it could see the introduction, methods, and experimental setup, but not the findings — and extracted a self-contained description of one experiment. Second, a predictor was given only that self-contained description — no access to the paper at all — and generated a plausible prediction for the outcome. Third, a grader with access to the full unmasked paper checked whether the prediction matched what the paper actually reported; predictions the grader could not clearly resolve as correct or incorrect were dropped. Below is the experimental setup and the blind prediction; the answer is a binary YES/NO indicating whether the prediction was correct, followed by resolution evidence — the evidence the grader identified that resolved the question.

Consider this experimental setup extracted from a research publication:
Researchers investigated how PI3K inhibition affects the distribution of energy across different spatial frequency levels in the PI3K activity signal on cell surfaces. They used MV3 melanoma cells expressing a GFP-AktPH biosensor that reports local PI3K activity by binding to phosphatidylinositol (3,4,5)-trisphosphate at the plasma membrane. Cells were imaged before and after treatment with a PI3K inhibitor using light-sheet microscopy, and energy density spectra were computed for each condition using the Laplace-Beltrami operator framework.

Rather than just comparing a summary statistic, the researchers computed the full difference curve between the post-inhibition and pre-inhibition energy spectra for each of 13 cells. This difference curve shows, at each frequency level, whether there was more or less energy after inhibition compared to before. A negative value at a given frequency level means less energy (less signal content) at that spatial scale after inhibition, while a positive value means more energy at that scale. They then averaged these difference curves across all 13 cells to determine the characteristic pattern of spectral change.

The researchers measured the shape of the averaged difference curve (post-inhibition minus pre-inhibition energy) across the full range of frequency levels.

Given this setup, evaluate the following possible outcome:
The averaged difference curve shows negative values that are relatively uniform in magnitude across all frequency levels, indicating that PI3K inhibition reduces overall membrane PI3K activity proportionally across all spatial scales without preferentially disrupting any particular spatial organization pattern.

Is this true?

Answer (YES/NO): NO